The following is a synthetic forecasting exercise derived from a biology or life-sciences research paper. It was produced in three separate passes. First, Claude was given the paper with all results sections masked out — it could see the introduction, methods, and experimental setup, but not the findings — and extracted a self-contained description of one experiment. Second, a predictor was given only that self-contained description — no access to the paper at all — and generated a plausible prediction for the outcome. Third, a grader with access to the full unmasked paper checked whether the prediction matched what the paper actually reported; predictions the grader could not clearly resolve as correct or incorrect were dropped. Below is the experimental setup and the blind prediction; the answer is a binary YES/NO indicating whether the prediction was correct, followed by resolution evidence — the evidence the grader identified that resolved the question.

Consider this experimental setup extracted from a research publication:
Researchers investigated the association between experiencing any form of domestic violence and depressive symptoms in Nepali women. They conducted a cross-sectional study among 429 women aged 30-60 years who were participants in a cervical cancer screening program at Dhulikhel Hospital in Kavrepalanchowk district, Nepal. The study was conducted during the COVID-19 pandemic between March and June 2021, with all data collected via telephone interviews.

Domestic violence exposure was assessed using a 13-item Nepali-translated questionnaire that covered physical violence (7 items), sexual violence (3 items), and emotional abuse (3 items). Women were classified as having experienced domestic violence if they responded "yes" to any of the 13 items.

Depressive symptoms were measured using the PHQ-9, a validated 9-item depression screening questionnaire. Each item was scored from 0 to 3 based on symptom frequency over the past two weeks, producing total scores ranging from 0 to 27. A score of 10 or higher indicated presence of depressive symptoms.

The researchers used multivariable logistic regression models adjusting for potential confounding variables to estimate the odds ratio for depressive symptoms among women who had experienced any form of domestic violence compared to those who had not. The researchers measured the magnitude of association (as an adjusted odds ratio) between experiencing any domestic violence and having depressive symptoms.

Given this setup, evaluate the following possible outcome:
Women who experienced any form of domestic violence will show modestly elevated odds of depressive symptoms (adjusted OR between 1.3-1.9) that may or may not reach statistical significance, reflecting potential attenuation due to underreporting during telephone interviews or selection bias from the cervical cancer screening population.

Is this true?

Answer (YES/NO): NO